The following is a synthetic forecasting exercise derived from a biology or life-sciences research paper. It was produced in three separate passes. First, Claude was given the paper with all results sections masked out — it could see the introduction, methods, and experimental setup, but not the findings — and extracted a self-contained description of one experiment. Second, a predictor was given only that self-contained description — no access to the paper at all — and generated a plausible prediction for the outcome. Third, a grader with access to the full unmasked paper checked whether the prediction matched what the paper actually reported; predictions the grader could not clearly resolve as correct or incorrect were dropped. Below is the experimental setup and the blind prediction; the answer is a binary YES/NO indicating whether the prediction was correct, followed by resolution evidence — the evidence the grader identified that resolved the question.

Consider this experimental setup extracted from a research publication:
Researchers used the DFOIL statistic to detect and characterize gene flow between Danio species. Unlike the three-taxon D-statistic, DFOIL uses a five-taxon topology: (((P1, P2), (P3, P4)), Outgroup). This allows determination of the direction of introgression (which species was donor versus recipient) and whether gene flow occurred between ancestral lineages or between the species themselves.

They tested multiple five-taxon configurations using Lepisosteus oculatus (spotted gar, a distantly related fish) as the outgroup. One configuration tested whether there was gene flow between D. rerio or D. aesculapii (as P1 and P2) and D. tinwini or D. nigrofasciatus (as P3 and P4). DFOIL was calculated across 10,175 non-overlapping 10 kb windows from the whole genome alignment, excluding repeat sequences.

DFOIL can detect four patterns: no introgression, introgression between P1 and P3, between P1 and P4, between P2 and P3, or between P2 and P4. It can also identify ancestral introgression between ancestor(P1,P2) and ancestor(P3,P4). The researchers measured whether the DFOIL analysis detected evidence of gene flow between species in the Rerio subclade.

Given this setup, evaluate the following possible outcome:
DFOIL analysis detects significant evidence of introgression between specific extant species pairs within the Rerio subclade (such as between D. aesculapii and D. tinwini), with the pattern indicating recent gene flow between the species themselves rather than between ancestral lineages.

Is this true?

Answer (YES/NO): YES